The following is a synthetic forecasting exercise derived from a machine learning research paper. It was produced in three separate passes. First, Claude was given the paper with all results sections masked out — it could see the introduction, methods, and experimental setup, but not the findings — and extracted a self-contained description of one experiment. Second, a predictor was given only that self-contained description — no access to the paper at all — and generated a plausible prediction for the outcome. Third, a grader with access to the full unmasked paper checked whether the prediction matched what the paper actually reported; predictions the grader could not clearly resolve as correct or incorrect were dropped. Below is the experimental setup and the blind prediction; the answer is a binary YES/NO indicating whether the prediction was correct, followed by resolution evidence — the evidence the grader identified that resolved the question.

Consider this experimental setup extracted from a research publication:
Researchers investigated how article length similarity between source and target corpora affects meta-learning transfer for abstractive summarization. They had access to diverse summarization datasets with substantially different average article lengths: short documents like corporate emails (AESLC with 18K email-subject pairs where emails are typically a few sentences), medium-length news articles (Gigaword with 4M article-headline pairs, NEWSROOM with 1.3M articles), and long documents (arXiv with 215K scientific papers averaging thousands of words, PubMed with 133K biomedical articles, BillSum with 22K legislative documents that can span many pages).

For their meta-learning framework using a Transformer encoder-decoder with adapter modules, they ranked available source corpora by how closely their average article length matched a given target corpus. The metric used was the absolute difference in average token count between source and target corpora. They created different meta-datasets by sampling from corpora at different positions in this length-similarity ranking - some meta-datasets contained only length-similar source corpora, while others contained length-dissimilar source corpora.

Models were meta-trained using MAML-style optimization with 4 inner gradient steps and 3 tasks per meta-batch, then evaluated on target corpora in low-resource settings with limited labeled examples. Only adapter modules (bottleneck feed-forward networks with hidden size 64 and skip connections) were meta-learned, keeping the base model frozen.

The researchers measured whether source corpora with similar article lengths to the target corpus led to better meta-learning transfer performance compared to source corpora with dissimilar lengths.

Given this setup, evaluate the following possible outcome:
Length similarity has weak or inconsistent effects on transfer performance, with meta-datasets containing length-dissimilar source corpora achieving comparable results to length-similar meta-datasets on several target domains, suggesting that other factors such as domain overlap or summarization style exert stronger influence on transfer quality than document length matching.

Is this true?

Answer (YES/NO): NO